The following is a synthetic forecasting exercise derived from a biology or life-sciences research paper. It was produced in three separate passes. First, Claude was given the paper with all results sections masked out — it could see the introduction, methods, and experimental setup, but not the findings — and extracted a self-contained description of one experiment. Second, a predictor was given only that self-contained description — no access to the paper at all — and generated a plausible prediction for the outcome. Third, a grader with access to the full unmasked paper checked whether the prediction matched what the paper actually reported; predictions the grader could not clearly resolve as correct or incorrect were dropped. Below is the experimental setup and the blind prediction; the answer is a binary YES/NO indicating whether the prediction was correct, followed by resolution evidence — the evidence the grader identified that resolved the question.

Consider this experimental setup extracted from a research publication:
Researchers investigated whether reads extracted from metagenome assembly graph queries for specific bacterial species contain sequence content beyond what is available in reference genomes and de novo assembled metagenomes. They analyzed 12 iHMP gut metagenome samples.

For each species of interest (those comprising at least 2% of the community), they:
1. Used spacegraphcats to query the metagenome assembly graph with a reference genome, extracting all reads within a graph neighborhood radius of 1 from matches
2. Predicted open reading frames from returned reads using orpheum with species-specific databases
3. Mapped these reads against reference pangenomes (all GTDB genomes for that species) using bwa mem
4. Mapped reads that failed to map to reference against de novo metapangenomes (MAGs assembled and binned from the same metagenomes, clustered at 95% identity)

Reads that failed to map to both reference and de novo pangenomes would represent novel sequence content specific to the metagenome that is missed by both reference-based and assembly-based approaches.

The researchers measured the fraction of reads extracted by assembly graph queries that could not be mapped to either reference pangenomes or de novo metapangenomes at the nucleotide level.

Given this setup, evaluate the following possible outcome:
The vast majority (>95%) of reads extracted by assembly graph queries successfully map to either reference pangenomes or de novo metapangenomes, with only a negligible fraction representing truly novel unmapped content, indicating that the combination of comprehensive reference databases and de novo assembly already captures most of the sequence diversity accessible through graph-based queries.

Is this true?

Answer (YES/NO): NO